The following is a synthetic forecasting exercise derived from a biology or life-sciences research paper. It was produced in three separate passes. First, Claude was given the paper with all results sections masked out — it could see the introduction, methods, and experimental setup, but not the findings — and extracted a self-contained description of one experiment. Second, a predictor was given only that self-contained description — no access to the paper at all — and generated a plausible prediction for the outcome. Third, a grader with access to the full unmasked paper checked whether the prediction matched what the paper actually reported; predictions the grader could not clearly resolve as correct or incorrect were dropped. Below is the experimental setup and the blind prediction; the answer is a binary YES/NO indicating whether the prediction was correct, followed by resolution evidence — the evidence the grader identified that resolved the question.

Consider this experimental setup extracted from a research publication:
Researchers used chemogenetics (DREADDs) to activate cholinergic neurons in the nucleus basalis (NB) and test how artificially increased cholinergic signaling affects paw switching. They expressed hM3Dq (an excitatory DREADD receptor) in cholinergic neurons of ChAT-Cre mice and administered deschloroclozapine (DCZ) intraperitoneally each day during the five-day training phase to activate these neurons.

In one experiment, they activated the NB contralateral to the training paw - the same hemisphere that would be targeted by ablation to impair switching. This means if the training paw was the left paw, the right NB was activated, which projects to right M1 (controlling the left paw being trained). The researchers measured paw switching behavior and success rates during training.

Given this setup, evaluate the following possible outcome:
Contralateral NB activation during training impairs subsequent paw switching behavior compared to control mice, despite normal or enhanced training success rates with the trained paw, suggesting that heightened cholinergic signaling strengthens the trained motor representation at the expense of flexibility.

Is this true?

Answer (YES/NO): NO